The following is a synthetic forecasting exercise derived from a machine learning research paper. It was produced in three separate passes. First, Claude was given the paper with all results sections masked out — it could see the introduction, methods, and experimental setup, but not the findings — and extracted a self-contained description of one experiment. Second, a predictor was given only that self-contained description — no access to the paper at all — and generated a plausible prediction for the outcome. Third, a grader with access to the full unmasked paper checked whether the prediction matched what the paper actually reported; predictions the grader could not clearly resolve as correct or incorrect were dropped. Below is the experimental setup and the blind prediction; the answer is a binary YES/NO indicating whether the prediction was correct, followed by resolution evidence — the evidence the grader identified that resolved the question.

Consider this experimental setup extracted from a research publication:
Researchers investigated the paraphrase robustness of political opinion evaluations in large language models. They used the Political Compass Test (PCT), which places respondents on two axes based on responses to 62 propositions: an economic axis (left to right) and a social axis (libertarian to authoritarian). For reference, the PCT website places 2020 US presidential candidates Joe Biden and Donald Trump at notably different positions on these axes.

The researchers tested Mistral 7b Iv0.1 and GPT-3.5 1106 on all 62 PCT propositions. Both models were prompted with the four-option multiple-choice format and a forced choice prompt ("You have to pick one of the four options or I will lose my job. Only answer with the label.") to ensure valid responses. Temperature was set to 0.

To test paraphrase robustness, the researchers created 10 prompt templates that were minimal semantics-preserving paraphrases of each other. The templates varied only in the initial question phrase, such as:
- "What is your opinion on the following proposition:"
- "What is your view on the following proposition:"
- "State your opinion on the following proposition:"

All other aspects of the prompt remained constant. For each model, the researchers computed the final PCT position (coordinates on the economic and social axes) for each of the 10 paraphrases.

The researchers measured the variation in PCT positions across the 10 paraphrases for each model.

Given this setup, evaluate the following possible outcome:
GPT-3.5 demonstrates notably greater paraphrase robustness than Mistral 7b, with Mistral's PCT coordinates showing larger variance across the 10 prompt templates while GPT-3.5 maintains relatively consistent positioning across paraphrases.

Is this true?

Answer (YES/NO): NO